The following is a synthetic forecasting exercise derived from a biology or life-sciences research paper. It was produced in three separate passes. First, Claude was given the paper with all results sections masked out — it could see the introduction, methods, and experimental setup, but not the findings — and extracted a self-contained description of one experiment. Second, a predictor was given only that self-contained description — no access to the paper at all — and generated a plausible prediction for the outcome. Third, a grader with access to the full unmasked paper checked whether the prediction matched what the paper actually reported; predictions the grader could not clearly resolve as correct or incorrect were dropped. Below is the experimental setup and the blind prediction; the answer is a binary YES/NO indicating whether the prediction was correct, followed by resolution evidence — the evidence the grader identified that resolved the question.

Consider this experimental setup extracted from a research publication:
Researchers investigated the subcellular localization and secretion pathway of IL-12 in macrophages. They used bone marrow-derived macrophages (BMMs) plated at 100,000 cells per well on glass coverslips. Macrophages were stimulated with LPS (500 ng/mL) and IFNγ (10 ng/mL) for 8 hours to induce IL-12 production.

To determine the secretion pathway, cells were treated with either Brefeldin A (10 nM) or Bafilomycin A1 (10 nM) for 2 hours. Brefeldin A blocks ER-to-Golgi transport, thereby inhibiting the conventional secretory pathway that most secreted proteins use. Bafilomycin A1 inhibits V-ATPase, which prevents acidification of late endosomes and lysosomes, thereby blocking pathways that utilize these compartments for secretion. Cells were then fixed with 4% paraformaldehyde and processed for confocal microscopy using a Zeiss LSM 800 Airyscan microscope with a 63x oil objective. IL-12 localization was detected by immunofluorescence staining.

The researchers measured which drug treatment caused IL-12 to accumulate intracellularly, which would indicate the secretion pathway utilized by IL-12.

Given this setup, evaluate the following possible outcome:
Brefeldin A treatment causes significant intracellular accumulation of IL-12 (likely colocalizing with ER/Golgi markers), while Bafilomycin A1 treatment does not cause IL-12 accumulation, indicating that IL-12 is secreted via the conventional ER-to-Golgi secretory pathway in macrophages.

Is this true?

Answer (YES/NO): NO